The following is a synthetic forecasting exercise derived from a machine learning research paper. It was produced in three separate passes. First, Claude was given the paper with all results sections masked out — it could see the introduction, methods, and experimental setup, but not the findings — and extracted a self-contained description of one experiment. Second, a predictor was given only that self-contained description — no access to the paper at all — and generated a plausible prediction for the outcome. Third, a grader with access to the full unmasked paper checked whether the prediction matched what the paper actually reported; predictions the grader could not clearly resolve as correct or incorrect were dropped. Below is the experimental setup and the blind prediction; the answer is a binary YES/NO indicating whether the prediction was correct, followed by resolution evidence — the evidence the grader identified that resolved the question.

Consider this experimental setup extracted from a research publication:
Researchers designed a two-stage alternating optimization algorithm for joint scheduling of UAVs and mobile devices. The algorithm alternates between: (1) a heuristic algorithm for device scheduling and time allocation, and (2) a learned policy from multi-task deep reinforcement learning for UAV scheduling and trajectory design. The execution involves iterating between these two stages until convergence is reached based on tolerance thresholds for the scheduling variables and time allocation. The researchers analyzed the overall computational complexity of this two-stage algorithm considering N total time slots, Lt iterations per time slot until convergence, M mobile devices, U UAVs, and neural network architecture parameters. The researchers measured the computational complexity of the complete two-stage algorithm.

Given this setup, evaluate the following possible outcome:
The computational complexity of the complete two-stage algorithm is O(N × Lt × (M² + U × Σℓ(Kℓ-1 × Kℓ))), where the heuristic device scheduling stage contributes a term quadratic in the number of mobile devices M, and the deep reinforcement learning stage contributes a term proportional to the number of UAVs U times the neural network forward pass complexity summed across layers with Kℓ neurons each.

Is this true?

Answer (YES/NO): NO